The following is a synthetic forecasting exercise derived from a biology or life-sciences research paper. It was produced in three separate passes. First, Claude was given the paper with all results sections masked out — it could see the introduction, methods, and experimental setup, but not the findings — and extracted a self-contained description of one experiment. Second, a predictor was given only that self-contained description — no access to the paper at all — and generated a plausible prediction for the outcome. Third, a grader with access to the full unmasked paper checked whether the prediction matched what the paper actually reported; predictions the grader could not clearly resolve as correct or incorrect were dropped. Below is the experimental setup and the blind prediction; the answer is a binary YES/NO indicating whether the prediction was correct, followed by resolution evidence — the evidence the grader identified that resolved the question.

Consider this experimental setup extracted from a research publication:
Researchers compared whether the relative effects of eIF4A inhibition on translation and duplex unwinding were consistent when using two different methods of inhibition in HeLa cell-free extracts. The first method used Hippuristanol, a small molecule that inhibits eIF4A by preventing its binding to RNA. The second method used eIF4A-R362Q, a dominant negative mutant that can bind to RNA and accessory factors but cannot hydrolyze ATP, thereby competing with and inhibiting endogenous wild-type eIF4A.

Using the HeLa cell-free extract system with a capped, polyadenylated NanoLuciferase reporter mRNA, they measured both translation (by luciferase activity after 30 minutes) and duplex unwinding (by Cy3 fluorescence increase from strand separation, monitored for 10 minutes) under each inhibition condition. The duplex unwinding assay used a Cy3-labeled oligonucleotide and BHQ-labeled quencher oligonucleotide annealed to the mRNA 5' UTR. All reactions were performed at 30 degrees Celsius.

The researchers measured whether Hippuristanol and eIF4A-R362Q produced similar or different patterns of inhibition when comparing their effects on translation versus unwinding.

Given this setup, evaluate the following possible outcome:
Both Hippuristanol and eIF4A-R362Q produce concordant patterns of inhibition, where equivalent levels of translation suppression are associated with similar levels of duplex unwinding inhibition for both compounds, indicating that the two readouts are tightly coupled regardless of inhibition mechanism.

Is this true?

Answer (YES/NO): NO